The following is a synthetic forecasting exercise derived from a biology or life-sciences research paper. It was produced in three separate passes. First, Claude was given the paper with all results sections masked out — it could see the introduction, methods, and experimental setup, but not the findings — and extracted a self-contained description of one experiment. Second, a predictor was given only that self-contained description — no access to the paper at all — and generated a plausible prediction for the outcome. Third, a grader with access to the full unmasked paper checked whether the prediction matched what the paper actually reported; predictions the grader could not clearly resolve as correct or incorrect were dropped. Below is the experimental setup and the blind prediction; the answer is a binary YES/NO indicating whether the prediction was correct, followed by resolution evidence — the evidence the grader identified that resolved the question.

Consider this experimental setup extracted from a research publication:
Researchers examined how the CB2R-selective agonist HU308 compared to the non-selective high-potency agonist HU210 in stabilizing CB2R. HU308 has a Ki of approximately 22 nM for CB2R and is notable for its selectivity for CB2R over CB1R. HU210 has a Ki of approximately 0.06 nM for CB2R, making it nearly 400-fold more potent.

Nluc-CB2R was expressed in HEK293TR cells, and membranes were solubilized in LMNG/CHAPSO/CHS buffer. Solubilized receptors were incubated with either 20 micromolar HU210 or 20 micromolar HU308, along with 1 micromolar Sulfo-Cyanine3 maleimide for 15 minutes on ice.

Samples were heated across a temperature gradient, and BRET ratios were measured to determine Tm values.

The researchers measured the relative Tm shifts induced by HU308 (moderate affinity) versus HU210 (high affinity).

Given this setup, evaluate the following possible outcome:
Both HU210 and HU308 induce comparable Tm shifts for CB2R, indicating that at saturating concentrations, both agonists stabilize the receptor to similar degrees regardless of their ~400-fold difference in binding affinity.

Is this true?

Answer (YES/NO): NO